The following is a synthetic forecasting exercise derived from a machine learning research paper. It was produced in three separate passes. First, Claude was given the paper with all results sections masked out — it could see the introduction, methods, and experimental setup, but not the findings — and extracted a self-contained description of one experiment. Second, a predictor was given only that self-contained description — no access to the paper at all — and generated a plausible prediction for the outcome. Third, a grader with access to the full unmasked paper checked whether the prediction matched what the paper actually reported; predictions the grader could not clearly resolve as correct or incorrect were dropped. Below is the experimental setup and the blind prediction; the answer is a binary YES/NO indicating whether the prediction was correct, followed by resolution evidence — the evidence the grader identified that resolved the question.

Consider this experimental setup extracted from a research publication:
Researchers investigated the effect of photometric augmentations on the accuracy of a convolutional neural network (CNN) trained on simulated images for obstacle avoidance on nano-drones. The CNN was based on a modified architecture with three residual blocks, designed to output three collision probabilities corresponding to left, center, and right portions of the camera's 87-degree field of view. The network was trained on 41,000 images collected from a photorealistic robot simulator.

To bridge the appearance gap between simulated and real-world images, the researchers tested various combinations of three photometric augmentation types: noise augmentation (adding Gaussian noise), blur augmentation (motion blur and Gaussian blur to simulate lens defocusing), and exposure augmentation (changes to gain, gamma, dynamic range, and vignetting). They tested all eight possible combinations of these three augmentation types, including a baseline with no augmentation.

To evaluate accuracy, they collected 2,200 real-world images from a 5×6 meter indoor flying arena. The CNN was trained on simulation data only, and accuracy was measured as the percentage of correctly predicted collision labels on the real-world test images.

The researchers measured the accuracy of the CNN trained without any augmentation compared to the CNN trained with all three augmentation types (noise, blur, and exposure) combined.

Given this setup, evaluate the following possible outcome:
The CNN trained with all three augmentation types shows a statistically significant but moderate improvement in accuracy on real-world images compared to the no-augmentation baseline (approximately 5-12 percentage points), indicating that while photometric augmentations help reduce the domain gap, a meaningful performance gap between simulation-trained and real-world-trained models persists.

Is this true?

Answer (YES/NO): NO